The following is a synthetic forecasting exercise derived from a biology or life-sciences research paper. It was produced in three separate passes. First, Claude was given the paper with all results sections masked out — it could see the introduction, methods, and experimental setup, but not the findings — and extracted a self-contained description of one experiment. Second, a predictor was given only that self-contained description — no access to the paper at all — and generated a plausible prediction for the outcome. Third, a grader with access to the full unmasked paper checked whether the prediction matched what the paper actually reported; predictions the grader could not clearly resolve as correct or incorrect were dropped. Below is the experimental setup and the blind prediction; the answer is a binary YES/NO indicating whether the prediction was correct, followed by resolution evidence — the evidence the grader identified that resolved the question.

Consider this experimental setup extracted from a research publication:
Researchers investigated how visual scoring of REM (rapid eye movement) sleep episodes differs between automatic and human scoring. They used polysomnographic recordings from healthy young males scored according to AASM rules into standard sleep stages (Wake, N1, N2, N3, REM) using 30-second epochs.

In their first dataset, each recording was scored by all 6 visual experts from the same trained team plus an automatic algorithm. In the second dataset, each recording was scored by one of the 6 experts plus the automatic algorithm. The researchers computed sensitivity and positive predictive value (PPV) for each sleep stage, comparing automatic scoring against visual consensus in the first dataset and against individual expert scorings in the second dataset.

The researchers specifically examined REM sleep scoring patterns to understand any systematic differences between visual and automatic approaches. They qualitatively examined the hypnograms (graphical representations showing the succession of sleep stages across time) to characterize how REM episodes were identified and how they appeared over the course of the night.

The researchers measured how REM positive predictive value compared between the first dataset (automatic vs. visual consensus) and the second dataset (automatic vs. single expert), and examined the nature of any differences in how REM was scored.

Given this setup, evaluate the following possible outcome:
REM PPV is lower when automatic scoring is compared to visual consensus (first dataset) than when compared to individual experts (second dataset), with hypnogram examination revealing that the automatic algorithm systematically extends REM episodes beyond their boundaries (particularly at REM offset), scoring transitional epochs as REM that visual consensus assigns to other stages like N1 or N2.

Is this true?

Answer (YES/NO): NO